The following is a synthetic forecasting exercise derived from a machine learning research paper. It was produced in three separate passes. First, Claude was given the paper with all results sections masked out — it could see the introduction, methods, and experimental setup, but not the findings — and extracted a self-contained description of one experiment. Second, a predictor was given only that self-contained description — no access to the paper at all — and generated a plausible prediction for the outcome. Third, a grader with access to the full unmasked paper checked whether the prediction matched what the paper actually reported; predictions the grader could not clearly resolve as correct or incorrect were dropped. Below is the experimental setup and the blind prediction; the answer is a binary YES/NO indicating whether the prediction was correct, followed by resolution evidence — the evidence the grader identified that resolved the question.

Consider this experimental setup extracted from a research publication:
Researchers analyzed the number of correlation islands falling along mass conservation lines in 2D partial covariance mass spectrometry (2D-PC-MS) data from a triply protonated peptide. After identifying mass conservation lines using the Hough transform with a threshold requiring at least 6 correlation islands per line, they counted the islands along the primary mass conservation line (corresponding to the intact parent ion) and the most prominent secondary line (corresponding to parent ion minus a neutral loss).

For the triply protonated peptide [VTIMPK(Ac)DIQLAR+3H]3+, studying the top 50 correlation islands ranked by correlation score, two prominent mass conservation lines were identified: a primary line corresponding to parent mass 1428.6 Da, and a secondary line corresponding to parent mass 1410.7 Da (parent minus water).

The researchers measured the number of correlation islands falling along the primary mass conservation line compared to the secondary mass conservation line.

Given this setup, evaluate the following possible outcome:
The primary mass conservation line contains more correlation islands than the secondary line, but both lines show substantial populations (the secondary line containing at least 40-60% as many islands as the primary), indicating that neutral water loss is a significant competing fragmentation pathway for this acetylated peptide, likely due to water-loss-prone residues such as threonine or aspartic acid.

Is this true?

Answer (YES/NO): NO